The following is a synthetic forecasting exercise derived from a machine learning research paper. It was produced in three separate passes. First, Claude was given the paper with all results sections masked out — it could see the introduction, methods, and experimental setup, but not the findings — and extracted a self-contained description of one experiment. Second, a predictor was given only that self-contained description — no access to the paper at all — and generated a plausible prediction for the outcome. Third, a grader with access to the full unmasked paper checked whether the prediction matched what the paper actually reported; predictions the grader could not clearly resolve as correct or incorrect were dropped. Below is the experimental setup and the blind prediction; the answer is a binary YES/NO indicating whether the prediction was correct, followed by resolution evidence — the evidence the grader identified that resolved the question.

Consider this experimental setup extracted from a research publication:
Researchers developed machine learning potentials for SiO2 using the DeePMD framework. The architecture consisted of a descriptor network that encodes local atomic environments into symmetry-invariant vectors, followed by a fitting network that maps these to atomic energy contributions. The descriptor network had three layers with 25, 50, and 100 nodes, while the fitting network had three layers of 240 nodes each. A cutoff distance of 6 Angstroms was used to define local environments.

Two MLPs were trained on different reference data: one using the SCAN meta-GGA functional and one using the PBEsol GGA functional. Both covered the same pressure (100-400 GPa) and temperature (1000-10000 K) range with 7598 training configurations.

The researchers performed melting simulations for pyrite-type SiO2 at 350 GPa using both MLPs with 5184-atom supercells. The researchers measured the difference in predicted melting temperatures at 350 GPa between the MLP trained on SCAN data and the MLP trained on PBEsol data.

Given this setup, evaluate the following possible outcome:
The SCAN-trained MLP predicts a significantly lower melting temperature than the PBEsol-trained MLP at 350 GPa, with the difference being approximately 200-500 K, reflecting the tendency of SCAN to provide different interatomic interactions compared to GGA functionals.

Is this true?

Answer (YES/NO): NO